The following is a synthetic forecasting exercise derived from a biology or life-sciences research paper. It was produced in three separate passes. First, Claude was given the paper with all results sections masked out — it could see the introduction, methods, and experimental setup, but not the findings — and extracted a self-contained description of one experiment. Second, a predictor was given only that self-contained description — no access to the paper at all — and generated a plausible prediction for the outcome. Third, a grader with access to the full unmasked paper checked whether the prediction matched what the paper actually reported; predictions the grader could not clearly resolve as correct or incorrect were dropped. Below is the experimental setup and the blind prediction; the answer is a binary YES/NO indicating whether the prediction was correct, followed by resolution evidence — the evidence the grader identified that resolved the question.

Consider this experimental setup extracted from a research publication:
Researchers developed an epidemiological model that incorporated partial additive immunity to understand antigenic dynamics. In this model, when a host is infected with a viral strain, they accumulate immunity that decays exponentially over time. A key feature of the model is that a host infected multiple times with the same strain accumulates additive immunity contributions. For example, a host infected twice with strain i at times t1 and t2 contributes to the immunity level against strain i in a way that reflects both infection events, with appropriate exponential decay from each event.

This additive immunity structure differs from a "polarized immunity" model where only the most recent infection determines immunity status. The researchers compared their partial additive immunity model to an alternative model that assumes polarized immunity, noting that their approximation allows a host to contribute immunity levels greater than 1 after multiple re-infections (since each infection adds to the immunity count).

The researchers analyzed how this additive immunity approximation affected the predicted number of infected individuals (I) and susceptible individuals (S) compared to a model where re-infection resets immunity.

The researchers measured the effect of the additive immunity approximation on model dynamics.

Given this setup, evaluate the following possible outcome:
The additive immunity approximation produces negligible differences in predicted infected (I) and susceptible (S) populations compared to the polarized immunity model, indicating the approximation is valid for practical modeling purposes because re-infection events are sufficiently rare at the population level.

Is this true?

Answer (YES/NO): NO